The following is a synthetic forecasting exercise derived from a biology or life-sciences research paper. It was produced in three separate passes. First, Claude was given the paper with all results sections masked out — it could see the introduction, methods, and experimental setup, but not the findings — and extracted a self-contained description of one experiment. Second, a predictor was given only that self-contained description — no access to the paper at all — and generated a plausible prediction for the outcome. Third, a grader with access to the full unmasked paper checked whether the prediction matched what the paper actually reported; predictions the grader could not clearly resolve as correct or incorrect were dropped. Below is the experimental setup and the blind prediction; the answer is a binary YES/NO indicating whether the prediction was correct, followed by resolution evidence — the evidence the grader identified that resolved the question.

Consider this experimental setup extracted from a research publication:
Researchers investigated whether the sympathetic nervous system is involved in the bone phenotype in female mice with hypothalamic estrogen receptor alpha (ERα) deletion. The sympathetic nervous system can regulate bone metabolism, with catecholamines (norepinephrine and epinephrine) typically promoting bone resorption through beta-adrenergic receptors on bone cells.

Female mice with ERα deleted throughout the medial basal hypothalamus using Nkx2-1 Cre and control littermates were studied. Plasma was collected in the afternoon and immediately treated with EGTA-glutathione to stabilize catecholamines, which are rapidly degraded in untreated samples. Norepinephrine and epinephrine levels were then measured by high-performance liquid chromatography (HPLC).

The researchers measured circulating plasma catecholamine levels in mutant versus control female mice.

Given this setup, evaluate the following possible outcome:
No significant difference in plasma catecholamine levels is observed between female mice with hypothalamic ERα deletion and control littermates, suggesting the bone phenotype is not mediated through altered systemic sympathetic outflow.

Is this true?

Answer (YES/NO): YES